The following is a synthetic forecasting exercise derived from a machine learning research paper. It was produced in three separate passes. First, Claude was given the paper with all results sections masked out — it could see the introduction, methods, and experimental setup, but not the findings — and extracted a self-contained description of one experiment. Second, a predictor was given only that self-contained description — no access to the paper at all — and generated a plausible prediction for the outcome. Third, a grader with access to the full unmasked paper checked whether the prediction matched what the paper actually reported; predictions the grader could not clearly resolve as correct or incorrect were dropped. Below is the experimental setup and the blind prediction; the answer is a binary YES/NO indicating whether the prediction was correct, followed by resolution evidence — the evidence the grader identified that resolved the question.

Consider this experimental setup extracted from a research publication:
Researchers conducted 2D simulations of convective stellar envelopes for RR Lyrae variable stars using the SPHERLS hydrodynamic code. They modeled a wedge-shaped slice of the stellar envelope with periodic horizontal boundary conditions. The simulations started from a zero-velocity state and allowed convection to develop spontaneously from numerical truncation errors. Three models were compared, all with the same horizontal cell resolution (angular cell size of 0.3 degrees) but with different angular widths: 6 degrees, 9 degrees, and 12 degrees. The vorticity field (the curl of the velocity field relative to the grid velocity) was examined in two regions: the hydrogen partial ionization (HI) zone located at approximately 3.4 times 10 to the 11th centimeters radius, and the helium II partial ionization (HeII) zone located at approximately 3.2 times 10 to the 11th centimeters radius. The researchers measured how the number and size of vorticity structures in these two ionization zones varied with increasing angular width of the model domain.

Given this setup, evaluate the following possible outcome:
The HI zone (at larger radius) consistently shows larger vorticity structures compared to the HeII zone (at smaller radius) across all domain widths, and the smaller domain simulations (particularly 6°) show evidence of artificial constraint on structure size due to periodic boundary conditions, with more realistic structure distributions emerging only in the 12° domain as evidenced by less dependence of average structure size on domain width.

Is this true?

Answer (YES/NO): NO